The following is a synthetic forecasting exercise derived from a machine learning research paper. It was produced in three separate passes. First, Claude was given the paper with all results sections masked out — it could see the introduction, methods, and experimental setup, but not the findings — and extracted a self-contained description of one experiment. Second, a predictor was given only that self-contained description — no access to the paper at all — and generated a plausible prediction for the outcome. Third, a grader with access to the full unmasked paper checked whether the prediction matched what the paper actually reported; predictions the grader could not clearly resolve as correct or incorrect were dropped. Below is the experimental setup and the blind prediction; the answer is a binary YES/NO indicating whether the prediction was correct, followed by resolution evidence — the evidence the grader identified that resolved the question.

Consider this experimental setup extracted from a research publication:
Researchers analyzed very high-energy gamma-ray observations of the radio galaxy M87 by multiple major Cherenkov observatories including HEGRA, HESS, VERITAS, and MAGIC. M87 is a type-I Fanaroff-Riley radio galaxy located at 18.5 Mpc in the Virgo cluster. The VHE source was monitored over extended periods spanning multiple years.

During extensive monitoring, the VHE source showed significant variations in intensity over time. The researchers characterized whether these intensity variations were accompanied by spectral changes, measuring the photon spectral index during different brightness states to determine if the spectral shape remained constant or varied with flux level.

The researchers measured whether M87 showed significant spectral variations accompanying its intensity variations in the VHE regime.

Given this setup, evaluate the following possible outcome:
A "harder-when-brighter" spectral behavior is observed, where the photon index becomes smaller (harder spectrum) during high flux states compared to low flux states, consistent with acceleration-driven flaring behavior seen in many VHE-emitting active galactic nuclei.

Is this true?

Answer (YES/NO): NO